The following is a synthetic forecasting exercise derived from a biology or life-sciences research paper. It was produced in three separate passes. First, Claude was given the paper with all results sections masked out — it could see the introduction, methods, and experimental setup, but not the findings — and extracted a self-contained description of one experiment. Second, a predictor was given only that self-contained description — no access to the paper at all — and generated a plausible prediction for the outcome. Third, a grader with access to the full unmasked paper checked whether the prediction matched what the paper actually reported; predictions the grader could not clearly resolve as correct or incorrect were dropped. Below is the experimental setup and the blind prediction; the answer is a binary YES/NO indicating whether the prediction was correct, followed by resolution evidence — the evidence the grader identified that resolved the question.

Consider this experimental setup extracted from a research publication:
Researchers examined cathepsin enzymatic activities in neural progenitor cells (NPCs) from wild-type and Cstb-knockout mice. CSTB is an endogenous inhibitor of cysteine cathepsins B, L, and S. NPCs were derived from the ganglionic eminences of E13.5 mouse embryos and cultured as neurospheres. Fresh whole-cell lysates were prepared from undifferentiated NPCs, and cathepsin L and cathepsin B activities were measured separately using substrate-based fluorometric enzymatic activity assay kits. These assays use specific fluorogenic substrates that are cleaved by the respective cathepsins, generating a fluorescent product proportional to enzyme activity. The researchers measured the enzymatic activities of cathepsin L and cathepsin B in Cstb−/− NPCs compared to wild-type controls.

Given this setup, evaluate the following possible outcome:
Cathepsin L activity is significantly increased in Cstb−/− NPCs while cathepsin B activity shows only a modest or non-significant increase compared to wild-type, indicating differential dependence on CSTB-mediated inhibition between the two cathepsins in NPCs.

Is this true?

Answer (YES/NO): NO